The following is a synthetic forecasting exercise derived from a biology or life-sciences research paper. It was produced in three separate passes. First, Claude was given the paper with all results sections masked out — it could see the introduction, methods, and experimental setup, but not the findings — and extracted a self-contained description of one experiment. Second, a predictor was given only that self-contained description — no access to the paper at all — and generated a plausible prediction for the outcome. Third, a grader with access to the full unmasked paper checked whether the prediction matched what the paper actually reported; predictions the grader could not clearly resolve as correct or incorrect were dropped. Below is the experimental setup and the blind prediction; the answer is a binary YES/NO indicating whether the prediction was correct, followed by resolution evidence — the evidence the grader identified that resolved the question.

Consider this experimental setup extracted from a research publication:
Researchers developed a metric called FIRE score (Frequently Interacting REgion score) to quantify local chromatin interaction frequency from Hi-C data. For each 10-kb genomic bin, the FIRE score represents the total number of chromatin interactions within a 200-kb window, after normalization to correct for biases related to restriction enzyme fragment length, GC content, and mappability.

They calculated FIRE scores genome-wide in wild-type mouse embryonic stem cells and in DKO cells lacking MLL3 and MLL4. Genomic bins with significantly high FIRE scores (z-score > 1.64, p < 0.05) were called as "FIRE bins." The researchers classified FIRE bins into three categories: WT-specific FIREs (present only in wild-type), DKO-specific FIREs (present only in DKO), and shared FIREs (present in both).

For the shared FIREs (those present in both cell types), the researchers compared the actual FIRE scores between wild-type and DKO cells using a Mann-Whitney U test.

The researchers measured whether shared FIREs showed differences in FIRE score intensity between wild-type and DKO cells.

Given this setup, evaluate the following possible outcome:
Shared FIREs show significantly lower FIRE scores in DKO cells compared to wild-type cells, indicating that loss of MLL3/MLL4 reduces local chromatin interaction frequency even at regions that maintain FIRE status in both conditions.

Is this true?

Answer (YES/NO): YES